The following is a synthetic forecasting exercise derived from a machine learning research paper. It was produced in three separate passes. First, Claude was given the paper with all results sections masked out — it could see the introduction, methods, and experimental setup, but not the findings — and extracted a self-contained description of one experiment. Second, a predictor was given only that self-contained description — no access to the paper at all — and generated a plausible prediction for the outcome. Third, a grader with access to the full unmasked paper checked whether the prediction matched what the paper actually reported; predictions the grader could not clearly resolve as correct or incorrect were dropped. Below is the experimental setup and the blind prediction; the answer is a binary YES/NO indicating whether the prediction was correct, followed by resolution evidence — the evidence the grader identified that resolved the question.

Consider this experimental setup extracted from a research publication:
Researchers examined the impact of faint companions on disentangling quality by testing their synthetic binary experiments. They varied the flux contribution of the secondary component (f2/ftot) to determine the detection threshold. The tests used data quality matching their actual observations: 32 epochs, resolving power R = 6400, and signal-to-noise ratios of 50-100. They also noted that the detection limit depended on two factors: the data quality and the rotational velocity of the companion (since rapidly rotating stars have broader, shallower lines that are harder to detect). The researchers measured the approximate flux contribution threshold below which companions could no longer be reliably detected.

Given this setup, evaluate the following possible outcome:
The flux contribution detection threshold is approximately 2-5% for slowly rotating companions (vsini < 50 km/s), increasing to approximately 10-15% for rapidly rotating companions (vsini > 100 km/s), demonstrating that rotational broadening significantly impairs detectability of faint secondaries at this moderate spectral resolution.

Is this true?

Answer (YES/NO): NO